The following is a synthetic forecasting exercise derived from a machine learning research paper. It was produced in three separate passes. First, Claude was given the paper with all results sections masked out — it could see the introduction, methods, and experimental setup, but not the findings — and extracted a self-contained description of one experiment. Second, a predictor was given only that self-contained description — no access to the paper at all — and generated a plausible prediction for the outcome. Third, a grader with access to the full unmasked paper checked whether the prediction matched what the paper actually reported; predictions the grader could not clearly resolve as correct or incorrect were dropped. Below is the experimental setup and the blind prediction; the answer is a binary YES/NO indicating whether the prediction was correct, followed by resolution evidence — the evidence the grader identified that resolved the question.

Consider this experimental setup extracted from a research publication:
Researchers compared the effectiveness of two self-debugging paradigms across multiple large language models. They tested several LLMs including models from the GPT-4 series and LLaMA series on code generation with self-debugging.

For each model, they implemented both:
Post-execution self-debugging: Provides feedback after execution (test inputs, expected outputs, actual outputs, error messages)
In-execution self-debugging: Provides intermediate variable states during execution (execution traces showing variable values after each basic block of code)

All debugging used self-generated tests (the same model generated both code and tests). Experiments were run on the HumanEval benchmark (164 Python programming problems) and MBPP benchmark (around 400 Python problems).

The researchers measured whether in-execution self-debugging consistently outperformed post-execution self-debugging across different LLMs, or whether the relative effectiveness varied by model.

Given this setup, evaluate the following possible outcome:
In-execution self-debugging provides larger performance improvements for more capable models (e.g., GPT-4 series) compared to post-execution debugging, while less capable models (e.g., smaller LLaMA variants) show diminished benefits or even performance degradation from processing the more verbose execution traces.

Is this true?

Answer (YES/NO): NO